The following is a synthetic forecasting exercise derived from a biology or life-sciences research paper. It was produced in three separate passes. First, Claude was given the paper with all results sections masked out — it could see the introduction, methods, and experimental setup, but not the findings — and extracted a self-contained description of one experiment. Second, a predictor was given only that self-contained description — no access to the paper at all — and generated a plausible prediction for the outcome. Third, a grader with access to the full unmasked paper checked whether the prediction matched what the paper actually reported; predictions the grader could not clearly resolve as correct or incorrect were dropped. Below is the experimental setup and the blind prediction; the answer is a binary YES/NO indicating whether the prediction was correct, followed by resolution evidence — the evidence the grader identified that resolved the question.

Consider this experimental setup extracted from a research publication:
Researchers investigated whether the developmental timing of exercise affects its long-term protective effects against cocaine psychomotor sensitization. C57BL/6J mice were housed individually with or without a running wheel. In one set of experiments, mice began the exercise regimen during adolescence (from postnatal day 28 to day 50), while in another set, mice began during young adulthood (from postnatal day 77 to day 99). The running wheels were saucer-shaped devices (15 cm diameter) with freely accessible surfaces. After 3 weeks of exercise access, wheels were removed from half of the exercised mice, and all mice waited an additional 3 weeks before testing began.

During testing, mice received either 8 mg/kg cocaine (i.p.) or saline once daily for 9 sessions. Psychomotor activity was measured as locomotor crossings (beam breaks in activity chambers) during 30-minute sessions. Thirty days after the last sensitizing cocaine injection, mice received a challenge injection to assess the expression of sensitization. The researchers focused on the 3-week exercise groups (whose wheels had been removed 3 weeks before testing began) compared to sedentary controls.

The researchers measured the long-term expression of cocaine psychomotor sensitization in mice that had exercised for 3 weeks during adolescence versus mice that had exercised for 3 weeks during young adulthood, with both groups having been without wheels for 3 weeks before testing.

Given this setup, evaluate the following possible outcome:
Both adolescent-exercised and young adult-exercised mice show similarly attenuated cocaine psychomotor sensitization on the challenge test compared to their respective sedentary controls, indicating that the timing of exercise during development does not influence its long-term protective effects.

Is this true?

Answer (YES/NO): NO